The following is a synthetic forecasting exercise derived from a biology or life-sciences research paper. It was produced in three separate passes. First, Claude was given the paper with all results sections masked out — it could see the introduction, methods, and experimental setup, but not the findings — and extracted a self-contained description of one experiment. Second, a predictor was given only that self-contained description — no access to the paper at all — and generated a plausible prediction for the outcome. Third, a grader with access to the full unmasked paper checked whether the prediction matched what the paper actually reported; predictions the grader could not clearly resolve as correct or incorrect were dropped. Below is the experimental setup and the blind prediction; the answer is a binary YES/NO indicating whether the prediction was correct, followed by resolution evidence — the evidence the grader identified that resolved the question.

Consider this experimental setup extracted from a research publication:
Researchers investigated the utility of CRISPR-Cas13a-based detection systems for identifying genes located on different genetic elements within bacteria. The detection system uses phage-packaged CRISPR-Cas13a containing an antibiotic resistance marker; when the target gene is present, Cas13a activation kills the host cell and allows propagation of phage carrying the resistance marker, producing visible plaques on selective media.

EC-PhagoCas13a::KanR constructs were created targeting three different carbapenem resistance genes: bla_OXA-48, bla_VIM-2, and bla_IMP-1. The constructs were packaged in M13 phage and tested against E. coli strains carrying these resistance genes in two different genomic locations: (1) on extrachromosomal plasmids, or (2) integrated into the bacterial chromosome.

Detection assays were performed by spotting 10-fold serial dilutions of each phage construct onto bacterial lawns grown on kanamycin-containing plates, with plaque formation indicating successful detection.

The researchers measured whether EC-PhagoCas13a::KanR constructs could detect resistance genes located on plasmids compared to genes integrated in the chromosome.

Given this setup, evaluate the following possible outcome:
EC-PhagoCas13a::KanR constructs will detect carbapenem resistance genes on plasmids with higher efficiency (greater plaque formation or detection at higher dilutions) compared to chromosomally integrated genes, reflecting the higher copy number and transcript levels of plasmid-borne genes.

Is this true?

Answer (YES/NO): NO